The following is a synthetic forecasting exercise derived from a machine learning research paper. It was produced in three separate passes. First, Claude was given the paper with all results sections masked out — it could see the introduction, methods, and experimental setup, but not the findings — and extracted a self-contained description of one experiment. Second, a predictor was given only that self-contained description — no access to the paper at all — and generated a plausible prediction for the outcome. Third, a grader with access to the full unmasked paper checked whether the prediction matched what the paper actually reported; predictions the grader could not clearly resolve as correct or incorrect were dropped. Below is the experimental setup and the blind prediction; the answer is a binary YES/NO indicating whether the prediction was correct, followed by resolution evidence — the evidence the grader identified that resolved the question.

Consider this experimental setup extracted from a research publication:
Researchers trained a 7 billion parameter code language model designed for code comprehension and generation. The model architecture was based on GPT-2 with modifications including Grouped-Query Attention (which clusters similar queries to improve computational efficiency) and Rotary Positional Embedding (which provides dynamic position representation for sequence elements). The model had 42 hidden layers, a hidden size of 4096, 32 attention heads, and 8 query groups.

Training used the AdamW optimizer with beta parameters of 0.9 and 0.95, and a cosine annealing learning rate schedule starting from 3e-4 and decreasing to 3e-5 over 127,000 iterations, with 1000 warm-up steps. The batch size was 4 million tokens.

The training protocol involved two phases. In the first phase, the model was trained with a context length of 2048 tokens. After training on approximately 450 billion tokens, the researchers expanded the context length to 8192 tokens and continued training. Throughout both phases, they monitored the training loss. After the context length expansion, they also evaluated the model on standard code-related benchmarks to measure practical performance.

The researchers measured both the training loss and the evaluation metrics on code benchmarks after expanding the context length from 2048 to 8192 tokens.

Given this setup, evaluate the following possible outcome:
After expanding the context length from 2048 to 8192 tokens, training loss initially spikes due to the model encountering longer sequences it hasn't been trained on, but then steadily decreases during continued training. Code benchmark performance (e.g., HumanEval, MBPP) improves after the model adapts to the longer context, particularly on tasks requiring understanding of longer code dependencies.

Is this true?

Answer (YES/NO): NO